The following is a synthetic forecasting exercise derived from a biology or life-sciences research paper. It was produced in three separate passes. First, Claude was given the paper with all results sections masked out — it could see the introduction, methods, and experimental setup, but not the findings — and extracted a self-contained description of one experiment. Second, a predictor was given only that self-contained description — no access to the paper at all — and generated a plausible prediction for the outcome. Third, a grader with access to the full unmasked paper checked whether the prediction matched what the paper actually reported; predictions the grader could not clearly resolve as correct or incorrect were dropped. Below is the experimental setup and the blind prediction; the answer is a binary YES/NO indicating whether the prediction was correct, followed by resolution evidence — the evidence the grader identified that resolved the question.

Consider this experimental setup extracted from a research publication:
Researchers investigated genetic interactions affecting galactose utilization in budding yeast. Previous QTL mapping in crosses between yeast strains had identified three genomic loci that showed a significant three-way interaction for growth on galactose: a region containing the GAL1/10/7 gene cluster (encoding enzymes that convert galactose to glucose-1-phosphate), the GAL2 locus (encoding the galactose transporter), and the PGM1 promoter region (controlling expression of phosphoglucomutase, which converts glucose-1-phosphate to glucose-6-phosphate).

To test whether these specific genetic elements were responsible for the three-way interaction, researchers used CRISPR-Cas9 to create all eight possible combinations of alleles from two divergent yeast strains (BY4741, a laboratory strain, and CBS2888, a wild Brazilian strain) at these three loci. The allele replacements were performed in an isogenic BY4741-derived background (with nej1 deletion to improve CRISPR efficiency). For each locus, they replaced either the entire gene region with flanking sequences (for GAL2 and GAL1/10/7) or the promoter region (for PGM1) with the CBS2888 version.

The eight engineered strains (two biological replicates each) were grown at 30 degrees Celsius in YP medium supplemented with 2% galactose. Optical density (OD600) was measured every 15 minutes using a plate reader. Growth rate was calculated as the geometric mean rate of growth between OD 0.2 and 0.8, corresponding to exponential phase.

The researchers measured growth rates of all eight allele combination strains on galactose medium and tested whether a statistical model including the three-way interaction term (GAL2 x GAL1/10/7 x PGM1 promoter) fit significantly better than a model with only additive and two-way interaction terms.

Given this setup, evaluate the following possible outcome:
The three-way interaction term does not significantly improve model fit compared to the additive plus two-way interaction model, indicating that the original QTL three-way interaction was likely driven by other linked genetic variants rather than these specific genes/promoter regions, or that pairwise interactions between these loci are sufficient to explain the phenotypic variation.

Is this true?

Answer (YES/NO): NO